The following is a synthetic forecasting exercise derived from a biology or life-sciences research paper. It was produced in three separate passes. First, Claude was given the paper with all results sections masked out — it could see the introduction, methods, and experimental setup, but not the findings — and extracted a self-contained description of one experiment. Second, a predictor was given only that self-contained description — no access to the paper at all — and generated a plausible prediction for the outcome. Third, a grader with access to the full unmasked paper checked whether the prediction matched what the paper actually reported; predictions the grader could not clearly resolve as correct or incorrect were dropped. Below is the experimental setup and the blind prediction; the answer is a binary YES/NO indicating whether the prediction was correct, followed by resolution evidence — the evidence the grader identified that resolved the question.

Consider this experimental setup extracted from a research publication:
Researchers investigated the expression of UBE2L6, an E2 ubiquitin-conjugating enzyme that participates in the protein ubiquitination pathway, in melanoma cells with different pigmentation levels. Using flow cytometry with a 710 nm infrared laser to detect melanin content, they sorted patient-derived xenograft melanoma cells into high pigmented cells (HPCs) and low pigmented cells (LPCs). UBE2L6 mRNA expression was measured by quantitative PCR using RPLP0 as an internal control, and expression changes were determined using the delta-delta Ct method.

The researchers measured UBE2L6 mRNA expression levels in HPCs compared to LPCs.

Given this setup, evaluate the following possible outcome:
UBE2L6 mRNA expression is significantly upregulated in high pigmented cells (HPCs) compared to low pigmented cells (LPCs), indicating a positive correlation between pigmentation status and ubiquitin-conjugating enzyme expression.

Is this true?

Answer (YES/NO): YES